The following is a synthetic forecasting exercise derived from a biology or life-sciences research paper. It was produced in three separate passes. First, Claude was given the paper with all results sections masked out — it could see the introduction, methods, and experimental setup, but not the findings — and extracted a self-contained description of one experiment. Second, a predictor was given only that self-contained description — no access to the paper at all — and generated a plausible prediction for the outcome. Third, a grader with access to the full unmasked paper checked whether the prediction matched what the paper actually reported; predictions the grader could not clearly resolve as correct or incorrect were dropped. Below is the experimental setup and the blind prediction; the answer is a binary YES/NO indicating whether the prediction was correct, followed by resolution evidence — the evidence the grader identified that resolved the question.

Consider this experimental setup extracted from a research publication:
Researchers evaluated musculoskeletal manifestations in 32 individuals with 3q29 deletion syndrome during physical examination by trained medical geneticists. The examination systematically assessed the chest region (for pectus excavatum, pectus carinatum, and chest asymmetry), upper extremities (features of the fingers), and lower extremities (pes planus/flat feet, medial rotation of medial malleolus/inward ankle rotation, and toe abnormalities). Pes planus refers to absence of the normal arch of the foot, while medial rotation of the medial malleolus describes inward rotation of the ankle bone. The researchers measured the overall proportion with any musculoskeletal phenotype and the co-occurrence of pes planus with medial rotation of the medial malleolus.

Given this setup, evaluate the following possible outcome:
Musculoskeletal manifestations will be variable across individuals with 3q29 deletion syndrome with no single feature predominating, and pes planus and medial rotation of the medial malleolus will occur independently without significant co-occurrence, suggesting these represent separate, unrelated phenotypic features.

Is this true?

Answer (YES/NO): NO